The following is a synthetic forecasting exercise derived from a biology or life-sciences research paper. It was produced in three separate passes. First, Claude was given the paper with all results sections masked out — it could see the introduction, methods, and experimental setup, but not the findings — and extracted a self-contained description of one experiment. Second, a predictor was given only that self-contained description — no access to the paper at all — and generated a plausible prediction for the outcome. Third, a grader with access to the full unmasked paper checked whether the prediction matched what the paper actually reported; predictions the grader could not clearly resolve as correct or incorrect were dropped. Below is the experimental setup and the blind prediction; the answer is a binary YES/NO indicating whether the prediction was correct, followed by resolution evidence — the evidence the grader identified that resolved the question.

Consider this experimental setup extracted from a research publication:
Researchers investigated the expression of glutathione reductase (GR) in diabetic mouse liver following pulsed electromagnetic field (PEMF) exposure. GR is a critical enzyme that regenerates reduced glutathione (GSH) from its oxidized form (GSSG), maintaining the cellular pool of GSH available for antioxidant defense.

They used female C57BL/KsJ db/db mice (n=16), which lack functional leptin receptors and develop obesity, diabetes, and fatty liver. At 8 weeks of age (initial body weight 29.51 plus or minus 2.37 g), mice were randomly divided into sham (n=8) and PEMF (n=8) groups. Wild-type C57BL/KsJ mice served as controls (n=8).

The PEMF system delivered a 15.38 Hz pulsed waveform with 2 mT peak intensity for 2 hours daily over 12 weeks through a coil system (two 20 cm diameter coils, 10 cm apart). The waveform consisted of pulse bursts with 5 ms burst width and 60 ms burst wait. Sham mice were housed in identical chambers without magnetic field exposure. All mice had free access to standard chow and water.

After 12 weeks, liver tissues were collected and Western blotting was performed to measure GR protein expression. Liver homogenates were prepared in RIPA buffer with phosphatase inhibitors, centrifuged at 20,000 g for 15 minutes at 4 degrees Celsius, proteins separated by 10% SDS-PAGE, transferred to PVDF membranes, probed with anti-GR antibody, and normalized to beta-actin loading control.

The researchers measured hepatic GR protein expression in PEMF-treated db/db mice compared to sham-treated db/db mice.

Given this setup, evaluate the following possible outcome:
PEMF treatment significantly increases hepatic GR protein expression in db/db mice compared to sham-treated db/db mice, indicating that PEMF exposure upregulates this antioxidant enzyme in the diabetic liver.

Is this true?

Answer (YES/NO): NO